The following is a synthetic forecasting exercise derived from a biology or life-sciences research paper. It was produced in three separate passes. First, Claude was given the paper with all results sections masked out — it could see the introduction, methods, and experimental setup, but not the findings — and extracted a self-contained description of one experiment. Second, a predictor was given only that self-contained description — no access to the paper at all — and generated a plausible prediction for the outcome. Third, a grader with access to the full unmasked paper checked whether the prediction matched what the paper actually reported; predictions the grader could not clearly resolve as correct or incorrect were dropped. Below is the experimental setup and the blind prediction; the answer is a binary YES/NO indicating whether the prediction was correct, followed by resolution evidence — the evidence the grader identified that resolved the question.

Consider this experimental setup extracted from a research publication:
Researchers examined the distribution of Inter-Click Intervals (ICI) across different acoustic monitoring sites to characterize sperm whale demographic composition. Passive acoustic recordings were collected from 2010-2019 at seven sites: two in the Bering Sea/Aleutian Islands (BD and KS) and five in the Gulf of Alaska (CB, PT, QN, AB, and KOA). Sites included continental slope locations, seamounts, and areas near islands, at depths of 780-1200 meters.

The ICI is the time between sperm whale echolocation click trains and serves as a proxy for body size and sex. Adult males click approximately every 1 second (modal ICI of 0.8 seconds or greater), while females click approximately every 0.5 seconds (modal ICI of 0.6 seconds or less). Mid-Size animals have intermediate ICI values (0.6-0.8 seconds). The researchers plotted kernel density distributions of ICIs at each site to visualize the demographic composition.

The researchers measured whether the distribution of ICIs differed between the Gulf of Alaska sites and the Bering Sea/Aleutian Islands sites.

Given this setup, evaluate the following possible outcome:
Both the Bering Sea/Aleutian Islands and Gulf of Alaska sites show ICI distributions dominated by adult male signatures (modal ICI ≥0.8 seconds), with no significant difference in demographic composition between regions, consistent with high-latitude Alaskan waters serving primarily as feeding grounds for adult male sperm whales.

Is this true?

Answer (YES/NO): NO